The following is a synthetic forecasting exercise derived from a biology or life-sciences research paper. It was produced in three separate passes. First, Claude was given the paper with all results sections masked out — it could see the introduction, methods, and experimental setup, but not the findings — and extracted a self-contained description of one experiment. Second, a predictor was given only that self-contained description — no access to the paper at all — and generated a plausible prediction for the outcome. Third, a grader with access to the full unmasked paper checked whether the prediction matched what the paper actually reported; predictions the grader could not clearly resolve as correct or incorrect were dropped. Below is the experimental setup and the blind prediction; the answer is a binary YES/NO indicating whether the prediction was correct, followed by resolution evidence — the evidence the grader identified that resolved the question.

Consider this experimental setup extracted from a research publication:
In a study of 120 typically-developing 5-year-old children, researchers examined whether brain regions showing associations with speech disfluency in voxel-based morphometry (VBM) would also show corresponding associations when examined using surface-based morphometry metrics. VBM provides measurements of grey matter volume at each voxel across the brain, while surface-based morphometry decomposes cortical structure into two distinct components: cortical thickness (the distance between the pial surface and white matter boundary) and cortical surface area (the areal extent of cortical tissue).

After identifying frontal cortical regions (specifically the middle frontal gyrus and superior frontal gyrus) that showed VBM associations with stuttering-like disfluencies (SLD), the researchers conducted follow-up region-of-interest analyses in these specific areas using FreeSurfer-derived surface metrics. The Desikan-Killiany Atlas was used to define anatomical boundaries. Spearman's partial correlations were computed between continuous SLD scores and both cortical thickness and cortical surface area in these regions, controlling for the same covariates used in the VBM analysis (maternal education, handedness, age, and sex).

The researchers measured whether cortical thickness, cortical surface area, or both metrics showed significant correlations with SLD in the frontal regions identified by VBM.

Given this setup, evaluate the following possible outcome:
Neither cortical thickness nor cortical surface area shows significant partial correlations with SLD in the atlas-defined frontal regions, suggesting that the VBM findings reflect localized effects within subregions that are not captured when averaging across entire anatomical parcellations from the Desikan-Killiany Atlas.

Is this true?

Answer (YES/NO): YES